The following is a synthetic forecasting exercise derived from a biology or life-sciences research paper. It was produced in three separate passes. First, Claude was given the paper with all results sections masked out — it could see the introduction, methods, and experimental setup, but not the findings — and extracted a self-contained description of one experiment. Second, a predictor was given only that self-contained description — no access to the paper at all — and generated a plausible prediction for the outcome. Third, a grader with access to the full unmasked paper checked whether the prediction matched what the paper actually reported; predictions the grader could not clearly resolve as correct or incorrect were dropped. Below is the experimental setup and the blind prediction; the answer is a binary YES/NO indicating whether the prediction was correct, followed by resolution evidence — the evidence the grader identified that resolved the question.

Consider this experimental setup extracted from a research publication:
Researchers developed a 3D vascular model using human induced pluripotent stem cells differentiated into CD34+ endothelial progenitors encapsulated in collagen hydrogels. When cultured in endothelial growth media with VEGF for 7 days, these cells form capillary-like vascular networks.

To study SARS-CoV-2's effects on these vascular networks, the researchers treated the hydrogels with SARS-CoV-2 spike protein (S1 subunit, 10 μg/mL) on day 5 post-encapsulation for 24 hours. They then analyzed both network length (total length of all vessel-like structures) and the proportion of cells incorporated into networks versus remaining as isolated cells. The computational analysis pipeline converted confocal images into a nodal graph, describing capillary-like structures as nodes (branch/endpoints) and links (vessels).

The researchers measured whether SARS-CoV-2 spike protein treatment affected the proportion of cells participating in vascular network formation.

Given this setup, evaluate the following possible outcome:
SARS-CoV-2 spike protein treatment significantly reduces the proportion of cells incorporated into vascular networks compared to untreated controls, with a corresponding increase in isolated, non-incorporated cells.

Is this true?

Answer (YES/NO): YES